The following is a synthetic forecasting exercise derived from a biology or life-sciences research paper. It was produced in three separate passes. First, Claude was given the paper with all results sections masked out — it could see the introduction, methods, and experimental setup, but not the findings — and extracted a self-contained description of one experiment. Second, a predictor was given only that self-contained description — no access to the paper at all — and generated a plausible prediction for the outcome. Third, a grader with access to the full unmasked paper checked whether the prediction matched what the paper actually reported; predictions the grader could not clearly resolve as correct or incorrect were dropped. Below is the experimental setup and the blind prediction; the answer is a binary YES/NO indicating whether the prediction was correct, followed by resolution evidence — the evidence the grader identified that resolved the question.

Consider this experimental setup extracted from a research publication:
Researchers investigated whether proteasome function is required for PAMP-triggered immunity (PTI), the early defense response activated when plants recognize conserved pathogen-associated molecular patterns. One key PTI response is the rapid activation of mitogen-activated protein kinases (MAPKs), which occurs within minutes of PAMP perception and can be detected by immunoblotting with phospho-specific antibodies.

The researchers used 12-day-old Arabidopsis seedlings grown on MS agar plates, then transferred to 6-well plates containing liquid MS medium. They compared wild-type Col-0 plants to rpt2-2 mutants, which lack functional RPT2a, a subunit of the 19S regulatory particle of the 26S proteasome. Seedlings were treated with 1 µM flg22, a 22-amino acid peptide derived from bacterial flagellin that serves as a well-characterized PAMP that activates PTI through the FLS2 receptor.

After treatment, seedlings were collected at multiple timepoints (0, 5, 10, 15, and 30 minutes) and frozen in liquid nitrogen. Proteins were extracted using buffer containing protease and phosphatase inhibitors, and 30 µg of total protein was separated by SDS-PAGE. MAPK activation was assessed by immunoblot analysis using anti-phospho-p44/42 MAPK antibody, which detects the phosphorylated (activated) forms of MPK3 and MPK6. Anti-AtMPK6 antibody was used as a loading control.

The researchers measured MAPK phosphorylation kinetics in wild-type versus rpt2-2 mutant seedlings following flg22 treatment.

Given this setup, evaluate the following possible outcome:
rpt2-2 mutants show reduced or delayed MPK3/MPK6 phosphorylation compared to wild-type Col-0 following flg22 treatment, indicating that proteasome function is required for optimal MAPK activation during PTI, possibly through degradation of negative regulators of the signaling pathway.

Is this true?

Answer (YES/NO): NO